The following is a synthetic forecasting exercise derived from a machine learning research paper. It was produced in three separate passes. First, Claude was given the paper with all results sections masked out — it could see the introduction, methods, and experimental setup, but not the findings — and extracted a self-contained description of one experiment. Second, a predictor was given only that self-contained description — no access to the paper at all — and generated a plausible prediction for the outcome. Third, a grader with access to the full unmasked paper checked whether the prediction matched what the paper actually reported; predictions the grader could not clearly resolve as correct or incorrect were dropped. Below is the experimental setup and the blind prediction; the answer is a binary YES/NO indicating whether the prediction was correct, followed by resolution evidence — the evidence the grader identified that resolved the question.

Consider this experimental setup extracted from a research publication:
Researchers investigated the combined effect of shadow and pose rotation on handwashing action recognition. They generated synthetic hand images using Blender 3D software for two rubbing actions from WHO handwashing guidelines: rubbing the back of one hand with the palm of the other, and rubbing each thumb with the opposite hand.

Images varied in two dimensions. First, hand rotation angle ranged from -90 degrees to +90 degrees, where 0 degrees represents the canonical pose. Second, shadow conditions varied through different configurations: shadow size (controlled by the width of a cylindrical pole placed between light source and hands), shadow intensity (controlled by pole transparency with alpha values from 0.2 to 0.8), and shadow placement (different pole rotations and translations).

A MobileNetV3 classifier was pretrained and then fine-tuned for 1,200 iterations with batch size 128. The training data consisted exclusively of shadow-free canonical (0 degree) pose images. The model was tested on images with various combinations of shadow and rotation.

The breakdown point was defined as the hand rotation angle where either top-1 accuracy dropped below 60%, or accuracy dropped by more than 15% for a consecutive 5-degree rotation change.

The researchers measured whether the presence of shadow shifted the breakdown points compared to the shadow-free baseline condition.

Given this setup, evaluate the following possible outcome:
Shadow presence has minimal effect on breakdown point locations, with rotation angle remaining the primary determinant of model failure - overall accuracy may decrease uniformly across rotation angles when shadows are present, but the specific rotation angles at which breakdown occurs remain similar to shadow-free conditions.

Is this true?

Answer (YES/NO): NO